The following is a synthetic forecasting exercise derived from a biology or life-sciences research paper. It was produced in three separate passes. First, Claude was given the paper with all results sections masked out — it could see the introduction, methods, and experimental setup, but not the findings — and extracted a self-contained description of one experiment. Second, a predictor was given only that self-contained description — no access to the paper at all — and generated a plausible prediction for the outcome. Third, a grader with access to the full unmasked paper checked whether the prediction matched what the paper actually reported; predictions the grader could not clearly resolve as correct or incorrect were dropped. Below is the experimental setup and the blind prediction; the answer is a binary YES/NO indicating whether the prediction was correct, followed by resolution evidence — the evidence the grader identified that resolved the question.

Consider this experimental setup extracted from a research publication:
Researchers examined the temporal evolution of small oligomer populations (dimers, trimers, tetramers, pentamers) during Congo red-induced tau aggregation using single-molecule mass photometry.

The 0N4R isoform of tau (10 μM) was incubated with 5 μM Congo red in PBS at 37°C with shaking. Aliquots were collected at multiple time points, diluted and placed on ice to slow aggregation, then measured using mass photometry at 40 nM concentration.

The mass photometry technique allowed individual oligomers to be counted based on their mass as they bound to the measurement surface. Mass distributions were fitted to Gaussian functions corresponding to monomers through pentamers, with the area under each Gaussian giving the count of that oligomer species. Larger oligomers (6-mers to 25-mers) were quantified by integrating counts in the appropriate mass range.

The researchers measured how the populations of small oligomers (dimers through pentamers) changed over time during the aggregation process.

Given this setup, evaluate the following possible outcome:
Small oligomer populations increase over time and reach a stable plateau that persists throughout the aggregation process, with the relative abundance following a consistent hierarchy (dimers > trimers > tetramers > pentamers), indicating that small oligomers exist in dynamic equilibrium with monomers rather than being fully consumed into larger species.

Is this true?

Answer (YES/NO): NO